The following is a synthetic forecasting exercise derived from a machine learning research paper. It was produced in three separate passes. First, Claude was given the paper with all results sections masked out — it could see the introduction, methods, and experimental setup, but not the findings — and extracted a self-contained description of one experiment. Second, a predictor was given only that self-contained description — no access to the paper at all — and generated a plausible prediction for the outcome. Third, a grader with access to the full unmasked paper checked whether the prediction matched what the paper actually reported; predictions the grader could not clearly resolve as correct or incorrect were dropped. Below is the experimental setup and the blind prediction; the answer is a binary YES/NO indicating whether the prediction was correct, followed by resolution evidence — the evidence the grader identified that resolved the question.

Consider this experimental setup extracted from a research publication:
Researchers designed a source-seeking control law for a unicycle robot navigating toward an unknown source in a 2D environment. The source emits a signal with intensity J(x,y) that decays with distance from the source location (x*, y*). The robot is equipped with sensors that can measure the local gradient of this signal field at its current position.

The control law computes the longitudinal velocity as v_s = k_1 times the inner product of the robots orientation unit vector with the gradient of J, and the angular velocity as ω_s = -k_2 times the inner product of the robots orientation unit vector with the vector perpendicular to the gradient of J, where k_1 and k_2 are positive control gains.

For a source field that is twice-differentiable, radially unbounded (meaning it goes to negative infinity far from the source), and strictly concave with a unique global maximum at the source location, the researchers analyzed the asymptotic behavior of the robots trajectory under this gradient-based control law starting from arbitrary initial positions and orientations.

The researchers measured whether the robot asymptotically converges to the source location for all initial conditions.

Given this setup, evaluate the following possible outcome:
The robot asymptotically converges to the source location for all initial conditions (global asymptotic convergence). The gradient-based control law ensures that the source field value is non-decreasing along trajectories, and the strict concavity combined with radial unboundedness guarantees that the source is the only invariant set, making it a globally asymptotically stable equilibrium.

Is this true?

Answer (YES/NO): YES